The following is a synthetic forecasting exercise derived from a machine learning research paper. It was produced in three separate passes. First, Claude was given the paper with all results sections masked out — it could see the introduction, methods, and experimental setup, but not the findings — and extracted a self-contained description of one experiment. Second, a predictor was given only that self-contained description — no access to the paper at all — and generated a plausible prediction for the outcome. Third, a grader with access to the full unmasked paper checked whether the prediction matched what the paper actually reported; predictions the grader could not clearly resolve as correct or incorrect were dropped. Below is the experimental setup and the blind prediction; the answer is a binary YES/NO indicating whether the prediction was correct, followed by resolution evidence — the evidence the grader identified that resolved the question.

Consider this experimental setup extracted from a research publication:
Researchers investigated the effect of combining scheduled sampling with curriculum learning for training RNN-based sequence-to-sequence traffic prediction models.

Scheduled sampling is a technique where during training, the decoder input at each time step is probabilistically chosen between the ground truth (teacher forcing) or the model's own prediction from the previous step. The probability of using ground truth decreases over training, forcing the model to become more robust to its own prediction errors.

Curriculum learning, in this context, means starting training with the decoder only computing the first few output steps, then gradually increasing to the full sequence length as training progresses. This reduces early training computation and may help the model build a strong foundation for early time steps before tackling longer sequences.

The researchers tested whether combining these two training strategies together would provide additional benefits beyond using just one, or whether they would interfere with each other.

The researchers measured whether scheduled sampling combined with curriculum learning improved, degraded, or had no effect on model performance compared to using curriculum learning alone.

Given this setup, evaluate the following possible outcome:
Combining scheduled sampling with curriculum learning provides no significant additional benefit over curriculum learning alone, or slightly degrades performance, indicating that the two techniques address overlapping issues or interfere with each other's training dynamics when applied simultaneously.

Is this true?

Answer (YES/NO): NO